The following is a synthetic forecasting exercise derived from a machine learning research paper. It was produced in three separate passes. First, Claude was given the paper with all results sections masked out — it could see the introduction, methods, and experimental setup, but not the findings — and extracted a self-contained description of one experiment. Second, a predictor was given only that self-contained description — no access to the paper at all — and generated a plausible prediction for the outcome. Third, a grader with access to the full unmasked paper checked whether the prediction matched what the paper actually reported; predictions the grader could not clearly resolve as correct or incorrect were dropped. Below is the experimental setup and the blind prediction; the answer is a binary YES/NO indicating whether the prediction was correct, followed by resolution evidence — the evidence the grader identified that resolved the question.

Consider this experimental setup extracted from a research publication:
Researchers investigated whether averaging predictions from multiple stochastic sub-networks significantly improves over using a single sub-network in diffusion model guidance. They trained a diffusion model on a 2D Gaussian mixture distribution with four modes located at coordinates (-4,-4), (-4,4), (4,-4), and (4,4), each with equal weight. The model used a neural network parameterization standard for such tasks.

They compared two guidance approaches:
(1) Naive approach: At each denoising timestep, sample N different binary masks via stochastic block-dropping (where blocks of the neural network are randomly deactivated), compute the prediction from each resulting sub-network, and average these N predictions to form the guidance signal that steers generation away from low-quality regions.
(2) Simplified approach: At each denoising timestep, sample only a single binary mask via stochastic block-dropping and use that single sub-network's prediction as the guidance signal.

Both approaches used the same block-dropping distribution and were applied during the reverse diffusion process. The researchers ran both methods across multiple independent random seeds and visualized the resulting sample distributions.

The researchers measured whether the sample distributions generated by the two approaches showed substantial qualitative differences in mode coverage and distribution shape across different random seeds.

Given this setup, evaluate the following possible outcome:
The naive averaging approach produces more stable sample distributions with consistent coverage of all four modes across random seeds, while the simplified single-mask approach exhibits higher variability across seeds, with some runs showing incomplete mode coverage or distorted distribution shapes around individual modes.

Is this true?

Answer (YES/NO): NO